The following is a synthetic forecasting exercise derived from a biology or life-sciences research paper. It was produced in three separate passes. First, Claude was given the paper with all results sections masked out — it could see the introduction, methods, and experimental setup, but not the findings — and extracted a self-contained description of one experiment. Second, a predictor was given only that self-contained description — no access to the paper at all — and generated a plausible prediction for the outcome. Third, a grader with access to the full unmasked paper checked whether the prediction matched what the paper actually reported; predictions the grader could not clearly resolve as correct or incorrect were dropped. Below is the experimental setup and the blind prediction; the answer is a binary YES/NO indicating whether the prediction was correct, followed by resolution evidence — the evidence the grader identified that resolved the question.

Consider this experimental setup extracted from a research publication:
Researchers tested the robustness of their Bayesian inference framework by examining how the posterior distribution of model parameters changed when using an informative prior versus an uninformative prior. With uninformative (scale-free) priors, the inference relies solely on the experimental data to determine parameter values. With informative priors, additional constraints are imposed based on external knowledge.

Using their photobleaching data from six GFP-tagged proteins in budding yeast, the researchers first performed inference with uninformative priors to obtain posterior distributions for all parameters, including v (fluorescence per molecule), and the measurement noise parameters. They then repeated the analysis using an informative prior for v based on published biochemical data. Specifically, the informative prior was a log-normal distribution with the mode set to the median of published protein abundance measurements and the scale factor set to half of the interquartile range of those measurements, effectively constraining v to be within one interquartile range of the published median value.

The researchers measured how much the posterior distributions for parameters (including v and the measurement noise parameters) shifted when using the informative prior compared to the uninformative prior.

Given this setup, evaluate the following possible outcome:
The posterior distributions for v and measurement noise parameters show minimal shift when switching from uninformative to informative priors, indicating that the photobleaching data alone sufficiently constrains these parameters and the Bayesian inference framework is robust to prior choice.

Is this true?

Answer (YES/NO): YES